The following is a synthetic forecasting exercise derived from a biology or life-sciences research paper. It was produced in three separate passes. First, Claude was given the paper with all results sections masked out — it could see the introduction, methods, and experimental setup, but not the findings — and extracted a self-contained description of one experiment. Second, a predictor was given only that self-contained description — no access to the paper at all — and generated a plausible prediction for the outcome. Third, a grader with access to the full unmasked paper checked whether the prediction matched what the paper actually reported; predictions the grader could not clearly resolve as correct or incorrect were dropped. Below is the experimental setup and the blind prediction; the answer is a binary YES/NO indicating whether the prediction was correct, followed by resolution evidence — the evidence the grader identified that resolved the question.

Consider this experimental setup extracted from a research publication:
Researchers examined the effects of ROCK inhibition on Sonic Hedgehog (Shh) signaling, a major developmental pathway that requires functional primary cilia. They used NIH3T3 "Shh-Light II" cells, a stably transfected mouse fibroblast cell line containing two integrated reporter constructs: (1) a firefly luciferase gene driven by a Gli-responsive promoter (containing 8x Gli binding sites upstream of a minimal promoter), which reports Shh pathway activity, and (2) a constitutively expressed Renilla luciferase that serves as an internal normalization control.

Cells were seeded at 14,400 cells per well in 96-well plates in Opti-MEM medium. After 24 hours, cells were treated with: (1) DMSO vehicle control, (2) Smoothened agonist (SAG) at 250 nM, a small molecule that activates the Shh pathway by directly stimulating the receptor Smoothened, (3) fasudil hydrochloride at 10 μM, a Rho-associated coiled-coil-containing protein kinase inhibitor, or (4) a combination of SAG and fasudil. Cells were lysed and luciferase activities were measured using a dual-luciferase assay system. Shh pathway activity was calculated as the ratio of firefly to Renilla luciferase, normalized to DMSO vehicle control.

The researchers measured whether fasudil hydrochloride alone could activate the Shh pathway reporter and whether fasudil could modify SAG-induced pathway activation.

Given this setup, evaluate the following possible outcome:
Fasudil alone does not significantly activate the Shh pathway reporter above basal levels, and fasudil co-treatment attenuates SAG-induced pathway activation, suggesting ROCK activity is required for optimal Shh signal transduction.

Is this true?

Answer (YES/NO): NO